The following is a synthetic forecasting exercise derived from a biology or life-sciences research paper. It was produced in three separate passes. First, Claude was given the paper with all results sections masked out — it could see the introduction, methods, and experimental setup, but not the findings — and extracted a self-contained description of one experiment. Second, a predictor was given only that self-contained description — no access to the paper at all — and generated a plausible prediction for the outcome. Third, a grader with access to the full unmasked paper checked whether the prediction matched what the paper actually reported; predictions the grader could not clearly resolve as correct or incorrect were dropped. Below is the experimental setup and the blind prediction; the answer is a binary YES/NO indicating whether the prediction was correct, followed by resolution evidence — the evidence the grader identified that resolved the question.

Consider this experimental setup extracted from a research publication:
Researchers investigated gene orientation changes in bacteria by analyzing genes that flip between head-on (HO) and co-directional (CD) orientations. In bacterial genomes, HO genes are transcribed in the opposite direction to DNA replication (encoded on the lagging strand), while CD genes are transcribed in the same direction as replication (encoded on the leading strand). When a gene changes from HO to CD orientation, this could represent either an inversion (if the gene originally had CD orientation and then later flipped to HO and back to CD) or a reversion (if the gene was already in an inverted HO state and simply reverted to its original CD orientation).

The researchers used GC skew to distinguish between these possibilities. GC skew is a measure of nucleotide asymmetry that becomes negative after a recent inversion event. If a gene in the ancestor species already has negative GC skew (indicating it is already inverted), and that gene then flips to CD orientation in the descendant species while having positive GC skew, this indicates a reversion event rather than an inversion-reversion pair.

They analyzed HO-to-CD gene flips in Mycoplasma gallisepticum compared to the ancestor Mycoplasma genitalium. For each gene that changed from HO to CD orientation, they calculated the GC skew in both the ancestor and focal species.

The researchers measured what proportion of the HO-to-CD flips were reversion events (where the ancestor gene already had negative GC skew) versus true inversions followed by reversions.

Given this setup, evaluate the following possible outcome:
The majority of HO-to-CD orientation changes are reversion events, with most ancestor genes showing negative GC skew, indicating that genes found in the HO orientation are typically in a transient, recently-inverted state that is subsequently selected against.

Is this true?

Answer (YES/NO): NO